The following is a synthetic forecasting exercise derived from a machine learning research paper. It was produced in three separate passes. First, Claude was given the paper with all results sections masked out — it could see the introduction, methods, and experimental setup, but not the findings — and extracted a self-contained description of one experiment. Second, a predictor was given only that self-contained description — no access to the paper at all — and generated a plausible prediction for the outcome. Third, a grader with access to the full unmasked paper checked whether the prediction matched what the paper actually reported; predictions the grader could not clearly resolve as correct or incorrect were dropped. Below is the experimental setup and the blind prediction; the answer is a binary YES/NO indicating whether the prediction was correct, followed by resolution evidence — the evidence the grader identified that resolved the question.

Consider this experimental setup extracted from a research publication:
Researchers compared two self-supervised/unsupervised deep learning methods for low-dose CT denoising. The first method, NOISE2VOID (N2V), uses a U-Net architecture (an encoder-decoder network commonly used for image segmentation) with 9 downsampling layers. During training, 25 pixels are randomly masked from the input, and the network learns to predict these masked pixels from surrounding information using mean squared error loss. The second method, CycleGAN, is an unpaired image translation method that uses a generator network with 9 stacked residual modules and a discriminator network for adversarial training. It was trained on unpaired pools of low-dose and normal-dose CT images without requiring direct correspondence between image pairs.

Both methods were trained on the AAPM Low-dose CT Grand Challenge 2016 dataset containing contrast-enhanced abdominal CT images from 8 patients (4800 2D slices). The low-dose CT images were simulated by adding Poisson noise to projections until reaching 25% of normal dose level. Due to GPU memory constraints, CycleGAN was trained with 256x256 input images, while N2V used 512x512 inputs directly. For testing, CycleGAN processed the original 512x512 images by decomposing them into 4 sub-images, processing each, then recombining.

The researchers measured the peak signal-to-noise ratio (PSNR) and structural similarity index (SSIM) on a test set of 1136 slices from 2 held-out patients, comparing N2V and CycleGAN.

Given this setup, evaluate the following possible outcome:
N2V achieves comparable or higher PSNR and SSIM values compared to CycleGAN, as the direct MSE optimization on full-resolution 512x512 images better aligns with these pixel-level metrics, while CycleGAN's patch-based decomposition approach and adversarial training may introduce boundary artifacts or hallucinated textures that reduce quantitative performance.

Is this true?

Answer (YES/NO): NO